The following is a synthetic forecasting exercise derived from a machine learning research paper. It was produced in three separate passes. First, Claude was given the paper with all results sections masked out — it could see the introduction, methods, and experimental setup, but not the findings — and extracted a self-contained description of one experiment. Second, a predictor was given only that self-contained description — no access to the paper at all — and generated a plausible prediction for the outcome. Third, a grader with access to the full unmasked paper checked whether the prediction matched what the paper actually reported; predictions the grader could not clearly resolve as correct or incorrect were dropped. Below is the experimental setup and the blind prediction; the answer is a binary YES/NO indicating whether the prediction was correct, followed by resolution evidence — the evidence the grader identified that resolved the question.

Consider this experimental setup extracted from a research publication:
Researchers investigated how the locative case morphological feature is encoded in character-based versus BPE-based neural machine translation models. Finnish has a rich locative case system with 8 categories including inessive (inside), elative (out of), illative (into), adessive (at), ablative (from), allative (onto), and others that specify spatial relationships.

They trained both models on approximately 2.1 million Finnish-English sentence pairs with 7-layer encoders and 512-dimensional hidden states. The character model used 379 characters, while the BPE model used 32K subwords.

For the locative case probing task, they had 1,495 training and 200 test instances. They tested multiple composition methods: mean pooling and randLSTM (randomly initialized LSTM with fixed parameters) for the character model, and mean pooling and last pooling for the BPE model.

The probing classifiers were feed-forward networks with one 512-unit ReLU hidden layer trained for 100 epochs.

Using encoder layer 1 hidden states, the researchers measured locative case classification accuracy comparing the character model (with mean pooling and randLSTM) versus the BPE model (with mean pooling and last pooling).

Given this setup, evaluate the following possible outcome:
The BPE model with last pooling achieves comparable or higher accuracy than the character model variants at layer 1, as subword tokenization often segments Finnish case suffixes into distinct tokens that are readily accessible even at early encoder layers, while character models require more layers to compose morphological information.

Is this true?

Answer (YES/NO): NO